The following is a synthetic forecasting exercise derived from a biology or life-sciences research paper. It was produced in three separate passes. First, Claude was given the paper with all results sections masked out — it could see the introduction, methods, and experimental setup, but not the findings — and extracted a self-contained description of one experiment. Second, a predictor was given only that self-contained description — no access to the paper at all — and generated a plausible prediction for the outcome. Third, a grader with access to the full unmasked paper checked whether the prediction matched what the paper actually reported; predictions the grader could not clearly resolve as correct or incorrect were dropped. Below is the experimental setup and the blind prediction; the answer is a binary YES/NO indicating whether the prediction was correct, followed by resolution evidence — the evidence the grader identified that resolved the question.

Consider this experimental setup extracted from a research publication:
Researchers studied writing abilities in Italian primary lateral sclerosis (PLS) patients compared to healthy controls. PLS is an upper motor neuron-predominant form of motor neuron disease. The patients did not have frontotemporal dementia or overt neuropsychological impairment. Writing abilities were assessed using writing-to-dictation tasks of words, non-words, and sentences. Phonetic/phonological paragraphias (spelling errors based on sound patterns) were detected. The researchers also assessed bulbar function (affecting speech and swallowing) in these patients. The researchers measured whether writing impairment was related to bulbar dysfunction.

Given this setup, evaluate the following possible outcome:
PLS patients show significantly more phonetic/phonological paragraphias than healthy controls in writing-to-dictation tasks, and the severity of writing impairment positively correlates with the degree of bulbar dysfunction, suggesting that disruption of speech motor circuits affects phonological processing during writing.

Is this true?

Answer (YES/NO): YES